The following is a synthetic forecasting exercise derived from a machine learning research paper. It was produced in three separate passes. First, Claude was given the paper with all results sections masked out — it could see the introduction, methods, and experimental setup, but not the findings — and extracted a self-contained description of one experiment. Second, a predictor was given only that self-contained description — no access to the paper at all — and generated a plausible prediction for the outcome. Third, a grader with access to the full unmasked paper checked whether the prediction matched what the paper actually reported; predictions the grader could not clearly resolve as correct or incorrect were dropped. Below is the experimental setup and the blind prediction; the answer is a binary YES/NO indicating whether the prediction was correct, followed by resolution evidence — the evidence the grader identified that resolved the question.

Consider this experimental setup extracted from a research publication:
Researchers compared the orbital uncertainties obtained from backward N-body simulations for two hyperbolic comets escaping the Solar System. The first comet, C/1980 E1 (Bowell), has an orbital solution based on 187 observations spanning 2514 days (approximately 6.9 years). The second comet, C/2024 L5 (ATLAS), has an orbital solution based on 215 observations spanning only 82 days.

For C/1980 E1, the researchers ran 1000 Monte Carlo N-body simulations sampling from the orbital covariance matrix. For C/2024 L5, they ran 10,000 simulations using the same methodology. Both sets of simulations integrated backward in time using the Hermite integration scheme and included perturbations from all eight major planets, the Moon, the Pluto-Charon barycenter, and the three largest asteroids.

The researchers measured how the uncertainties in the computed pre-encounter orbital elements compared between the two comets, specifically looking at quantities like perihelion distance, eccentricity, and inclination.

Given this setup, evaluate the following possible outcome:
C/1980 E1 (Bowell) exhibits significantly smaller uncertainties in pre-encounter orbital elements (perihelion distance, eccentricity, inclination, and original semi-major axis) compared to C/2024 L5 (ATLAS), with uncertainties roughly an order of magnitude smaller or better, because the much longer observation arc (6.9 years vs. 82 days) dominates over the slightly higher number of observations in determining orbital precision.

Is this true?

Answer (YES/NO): YES